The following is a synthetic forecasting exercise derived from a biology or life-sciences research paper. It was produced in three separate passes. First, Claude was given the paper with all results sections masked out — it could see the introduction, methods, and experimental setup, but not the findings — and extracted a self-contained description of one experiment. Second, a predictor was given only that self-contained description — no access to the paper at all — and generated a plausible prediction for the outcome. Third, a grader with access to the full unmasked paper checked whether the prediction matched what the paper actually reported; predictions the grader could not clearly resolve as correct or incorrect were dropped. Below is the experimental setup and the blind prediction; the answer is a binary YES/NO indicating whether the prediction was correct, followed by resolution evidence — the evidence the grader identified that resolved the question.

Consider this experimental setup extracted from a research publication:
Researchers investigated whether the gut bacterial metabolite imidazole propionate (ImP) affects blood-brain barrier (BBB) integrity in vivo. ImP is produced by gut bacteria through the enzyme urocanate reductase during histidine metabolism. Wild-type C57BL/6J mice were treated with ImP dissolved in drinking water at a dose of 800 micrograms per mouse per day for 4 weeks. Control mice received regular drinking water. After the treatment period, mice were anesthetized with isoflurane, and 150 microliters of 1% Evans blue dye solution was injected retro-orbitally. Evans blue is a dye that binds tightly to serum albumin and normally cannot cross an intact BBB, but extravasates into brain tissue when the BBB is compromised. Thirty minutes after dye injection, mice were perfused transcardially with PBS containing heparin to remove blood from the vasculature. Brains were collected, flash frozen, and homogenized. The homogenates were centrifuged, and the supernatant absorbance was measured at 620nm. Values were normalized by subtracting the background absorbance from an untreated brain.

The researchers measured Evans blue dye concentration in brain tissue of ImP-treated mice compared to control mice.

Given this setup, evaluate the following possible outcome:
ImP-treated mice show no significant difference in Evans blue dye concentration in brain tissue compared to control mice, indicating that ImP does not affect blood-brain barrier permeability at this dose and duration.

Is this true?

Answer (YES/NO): NO